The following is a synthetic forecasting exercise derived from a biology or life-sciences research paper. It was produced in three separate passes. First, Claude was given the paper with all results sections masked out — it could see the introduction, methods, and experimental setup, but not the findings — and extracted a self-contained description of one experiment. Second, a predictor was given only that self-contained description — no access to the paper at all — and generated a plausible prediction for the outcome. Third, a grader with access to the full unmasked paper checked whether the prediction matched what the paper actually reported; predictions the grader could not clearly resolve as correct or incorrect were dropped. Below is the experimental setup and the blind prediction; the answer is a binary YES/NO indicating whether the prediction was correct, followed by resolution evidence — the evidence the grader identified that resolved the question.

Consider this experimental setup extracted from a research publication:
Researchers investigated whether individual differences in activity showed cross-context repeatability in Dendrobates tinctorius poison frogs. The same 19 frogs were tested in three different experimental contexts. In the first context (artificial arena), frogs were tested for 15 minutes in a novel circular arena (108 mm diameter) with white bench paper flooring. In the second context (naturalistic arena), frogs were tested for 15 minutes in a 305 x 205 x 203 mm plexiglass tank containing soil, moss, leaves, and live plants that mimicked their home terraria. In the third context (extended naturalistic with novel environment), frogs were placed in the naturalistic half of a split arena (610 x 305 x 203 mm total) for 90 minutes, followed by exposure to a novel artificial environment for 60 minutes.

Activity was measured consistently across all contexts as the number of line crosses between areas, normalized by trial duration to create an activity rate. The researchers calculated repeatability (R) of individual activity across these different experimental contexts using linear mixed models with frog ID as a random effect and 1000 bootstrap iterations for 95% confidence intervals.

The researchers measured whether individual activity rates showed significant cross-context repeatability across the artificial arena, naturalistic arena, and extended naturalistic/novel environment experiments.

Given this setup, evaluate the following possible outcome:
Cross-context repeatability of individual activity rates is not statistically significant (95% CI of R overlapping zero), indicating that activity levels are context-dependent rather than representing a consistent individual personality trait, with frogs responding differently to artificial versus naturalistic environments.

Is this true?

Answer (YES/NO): NO